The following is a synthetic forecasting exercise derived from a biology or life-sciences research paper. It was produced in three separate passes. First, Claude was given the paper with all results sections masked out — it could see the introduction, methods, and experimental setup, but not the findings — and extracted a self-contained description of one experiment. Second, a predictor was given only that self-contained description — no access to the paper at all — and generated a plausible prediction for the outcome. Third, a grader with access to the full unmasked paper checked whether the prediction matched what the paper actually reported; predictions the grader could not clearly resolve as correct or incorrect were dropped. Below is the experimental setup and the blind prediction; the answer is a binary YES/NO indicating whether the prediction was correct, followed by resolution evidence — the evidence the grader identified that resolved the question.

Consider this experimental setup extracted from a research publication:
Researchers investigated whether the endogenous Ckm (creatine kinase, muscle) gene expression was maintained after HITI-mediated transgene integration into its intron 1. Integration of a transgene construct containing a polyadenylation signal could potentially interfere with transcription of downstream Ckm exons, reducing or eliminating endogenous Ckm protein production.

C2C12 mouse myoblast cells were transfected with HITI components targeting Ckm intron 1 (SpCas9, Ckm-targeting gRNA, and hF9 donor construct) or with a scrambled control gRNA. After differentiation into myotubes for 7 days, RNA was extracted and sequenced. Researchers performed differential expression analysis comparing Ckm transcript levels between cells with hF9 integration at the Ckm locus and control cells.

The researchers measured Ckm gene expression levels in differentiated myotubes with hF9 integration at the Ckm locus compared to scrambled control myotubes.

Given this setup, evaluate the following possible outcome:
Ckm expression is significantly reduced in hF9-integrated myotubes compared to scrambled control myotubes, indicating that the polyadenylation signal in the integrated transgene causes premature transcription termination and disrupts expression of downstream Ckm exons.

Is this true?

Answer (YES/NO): NO